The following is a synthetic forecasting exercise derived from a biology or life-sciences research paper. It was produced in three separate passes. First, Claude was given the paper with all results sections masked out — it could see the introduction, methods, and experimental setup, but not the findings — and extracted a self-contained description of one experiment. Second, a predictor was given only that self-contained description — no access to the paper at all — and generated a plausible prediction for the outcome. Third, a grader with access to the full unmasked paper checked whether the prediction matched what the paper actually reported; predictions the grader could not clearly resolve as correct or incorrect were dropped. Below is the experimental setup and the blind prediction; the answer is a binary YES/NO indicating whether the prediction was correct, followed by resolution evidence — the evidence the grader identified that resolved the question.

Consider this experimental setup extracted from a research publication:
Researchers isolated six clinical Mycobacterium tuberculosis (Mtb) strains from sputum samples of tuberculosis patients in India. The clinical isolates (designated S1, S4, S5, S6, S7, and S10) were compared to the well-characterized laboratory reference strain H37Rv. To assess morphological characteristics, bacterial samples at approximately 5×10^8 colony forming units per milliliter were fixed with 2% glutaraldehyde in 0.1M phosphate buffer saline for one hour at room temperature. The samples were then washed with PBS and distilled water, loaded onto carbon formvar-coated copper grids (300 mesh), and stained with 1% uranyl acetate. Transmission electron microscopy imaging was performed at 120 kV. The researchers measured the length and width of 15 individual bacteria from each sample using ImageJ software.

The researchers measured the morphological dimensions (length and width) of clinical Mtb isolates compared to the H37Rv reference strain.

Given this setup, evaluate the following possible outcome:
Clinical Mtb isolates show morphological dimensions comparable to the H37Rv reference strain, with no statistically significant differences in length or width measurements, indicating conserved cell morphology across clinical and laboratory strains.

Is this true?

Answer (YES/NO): NO